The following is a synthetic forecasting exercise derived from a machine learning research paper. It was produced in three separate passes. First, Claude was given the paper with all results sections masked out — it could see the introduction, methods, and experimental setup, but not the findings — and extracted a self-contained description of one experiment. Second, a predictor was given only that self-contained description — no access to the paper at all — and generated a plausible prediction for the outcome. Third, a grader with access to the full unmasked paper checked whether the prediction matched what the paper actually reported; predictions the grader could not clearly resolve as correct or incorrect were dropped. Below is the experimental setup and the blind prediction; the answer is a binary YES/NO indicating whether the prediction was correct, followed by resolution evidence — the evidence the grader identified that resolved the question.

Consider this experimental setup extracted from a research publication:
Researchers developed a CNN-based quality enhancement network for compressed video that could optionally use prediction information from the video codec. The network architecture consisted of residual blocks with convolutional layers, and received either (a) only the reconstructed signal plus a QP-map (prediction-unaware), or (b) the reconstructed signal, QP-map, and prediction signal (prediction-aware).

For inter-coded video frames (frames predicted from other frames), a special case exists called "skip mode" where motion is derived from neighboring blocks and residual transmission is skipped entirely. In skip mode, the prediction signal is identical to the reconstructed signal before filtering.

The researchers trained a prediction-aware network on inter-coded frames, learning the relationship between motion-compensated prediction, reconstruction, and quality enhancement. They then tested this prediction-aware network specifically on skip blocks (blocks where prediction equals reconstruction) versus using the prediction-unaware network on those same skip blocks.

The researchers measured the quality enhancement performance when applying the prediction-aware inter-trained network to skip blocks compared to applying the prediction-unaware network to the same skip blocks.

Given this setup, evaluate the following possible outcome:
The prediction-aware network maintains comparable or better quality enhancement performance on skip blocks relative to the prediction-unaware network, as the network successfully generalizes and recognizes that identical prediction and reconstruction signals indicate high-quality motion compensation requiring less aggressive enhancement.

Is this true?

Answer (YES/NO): NO